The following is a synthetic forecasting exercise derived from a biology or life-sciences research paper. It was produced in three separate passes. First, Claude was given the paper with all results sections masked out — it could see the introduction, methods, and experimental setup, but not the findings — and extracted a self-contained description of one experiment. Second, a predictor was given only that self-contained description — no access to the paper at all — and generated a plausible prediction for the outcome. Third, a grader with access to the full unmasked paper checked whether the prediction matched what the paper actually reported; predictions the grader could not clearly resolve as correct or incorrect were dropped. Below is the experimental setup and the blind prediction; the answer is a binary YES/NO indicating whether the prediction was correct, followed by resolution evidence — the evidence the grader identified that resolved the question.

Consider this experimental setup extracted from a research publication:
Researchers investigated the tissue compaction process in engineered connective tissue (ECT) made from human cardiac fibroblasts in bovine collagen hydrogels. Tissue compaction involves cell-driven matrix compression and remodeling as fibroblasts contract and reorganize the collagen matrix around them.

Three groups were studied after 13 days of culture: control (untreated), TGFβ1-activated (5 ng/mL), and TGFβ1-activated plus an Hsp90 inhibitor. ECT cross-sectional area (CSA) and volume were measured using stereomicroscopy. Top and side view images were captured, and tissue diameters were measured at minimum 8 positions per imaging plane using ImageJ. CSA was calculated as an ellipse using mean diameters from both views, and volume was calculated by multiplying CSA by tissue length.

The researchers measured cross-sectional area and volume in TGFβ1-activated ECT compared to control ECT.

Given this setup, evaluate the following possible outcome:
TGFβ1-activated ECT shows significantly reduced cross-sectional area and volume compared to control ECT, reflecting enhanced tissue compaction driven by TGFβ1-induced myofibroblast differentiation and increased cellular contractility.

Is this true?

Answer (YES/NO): YES